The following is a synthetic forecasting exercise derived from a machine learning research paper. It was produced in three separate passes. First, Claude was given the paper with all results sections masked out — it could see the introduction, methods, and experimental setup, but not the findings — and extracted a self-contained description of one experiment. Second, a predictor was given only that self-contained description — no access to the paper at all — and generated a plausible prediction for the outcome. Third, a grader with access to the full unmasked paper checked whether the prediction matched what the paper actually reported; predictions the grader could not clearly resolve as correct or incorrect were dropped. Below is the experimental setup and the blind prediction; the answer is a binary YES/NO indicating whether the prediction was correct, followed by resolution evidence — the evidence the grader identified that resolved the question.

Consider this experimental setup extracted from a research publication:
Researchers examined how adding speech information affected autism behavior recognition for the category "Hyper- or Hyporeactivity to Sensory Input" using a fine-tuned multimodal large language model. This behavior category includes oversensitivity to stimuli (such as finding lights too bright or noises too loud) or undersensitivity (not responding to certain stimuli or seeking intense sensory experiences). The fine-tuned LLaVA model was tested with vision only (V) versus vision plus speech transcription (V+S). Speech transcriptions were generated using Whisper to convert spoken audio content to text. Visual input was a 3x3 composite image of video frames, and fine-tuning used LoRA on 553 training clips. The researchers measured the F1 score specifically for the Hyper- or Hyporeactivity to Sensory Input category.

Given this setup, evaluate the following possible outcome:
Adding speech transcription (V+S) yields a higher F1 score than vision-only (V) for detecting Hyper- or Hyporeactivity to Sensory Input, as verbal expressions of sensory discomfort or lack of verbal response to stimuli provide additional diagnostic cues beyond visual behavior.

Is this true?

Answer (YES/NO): NO